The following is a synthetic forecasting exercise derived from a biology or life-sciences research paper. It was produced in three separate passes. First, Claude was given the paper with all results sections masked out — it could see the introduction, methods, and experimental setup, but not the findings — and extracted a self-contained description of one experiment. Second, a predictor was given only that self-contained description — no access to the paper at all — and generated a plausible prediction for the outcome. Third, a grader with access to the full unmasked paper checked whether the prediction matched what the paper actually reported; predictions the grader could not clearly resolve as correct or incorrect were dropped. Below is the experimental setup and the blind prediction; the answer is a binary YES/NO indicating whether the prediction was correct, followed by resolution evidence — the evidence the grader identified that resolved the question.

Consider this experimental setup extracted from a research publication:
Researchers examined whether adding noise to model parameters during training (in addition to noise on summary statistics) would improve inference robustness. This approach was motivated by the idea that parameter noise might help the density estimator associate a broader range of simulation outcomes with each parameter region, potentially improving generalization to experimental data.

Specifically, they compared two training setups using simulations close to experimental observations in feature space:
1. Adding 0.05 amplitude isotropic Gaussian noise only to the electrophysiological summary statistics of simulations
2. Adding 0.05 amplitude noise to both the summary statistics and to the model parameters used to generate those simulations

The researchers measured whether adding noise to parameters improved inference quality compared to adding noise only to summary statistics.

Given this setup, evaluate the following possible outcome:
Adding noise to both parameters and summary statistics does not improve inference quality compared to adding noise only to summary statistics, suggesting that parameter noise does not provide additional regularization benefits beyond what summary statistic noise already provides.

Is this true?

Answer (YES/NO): YES